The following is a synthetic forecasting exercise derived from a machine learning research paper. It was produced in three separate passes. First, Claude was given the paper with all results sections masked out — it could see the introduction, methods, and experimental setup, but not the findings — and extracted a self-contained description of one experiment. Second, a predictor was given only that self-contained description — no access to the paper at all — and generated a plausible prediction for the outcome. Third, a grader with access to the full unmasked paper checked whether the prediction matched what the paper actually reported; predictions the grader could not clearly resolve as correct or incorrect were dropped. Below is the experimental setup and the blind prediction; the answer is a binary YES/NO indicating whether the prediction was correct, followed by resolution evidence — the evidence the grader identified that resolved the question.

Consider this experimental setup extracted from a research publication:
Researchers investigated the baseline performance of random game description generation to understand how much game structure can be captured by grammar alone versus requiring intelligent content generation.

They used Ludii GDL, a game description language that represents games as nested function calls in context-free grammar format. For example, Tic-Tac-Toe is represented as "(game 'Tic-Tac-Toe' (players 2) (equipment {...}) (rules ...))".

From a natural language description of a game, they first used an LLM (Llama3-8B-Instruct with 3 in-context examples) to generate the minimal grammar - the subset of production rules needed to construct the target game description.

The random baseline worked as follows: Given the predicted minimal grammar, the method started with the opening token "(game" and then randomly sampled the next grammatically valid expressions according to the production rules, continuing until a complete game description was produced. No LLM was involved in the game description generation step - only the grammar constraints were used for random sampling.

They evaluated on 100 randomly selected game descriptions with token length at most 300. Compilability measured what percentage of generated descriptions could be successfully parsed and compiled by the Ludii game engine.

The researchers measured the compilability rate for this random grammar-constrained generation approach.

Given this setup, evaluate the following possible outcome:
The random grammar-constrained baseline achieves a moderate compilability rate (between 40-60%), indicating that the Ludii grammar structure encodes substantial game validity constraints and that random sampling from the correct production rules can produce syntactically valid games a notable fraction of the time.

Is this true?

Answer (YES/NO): NO